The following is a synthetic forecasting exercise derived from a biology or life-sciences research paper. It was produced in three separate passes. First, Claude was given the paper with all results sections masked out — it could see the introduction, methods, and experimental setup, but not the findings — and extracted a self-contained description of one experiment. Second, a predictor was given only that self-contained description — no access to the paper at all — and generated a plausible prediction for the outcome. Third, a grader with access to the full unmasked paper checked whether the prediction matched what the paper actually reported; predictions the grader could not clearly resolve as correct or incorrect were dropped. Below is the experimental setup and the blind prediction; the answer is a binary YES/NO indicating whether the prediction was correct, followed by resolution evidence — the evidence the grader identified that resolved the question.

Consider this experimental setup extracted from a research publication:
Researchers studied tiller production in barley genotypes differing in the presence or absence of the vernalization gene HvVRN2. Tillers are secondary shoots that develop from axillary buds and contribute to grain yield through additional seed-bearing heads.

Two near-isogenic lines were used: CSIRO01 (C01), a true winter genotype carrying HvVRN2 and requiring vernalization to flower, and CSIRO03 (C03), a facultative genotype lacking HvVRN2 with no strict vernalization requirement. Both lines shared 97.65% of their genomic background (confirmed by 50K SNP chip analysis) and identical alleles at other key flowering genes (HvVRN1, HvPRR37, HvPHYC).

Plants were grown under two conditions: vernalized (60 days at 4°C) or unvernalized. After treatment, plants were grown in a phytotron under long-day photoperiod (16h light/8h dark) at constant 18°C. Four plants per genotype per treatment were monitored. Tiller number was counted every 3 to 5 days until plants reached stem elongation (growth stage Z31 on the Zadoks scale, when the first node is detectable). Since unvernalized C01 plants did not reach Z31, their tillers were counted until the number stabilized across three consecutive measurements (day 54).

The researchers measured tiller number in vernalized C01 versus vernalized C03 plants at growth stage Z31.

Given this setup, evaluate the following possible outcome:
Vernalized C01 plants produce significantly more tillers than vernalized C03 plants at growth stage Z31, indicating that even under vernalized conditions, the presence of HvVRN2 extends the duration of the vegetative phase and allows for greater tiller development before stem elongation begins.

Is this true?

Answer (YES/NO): YES